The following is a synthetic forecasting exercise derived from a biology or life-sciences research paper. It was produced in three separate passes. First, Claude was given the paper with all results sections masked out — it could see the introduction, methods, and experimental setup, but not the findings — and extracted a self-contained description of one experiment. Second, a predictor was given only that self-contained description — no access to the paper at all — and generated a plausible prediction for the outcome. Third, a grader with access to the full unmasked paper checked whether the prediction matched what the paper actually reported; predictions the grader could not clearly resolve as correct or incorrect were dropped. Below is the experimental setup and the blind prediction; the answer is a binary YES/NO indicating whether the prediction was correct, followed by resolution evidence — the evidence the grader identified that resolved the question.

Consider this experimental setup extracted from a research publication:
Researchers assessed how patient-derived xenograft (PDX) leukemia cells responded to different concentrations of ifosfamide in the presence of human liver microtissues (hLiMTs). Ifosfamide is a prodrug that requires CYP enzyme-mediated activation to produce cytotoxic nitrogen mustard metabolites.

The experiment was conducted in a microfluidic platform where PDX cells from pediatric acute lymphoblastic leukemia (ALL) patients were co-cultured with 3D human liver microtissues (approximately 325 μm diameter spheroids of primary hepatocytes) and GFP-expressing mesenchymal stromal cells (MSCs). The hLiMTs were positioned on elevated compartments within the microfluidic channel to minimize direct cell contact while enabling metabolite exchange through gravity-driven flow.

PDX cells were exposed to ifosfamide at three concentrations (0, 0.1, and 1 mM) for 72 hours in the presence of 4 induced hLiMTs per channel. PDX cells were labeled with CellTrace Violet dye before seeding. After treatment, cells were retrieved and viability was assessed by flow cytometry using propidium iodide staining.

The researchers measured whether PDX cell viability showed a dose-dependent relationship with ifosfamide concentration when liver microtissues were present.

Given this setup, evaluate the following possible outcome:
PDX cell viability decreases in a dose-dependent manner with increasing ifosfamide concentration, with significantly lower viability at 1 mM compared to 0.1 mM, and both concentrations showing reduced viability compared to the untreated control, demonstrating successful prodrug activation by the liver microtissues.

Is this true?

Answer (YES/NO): NO